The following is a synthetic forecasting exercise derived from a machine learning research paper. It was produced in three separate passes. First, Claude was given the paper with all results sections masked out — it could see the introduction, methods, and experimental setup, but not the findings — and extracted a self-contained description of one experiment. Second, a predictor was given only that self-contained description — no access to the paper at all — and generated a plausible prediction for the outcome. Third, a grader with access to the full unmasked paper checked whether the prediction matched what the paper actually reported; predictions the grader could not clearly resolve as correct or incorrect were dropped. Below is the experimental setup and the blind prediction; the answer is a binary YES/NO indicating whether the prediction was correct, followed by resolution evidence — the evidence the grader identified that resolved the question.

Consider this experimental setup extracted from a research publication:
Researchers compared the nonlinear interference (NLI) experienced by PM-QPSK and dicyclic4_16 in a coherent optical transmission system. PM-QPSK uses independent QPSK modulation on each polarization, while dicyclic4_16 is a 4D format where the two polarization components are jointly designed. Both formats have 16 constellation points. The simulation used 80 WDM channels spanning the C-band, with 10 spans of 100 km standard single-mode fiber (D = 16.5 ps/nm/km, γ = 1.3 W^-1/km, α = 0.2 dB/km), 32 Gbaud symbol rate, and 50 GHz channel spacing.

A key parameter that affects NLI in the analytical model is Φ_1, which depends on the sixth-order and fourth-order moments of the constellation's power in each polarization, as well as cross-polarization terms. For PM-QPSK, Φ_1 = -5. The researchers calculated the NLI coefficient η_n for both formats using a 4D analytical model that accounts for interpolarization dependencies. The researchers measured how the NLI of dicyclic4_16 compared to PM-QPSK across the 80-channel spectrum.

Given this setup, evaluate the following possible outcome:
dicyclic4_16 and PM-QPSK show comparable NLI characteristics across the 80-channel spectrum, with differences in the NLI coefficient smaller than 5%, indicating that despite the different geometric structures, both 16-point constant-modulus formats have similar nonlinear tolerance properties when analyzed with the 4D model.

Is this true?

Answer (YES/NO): YES